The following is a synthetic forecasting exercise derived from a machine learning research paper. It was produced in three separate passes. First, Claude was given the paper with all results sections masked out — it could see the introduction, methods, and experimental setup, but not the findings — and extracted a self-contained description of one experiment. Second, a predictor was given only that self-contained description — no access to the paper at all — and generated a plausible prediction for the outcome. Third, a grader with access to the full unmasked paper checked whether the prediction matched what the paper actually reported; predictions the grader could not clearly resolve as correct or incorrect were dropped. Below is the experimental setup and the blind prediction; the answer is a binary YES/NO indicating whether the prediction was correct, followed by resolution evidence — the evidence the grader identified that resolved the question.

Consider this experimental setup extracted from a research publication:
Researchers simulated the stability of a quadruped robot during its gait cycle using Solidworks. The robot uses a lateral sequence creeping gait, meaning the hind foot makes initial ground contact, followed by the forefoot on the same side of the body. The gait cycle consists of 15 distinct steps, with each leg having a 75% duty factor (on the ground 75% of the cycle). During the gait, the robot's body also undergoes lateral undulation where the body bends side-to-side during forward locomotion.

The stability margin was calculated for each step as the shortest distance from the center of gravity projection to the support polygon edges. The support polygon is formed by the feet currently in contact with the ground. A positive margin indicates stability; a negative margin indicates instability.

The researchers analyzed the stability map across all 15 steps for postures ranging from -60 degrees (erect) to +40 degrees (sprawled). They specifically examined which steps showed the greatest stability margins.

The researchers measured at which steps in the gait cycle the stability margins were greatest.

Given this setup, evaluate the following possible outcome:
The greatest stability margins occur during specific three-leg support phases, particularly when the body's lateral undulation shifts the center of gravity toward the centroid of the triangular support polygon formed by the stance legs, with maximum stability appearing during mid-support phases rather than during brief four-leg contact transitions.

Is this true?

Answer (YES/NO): NO